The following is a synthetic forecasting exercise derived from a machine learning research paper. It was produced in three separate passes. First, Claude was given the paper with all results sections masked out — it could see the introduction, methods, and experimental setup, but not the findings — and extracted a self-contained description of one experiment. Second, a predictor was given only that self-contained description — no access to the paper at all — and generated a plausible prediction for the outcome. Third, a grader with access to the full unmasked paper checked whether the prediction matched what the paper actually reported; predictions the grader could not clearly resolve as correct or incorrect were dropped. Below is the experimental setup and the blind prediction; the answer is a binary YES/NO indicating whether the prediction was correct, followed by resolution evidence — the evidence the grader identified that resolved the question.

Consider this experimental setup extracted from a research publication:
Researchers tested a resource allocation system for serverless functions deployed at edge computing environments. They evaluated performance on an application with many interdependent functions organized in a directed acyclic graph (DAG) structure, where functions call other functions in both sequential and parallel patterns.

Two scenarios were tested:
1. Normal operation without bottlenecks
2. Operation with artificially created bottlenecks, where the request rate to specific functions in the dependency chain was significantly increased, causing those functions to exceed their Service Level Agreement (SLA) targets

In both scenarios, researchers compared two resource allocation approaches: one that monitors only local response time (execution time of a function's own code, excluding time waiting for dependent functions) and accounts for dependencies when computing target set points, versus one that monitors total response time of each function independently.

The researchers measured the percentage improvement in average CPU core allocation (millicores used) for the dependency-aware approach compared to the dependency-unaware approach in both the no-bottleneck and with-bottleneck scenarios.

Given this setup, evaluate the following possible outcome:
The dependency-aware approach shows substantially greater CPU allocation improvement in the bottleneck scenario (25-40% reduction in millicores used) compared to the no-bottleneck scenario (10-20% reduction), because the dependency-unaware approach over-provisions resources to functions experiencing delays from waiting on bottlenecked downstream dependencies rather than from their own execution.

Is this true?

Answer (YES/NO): NO